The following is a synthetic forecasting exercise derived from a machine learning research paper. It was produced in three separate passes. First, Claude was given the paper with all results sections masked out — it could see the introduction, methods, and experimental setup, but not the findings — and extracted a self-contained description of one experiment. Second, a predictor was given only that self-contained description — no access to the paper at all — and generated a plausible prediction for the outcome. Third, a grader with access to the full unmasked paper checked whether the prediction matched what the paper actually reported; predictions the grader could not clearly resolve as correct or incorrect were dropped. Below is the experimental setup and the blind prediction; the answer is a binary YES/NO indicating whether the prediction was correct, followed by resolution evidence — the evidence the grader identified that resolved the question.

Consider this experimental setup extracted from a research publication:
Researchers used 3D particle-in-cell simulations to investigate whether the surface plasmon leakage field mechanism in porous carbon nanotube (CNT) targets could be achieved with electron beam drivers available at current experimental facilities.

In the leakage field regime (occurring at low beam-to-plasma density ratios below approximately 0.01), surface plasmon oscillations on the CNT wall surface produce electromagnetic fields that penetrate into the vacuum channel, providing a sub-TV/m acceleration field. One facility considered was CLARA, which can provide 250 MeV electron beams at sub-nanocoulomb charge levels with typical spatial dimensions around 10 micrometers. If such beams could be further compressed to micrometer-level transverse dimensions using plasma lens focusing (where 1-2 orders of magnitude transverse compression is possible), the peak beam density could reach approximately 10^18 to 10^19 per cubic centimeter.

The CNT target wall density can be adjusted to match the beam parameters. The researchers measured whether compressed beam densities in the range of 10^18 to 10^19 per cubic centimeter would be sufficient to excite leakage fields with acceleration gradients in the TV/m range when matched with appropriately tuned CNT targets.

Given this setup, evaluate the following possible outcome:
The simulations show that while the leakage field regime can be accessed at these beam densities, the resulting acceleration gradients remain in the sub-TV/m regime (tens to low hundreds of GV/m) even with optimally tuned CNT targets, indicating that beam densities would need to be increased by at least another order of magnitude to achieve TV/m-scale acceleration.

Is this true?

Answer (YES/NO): NO